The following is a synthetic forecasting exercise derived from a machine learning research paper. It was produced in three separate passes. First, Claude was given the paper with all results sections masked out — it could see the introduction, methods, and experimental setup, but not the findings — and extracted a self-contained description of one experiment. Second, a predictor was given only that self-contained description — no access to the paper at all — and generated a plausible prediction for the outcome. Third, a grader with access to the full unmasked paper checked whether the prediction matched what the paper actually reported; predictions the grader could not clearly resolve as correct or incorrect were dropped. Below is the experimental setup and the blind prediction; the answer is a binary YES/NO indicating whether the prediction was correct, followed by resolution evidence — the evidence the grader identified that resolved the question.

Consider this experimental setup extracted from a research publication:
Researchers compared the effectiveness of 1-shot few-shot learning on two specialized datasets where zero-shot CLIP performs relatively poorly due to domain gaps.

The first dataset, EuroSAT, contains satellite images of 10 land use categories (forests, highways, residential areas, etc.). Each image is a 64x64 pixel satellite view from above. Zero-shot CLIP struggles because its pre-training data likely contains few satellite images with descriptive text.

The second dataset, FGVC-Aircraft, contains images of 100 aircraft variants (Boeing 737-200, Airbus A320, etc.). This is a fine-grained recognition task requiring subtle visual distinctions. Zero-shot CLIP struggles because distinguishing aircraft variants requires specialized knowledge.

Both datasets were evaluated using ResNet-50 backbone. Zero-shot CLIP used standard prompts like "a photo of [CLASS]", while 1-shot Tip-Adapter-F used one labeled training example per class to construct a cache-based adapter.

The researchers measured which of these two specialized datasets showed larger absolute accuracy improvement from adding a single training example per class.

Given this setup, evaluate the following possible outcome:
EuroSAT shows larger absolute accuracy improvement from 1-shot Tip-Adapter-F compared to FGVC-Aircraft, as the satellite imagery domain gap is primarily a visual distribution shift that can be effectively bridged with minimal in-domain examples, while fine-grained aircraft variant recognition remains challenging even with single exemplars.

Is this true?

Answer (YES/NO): YES